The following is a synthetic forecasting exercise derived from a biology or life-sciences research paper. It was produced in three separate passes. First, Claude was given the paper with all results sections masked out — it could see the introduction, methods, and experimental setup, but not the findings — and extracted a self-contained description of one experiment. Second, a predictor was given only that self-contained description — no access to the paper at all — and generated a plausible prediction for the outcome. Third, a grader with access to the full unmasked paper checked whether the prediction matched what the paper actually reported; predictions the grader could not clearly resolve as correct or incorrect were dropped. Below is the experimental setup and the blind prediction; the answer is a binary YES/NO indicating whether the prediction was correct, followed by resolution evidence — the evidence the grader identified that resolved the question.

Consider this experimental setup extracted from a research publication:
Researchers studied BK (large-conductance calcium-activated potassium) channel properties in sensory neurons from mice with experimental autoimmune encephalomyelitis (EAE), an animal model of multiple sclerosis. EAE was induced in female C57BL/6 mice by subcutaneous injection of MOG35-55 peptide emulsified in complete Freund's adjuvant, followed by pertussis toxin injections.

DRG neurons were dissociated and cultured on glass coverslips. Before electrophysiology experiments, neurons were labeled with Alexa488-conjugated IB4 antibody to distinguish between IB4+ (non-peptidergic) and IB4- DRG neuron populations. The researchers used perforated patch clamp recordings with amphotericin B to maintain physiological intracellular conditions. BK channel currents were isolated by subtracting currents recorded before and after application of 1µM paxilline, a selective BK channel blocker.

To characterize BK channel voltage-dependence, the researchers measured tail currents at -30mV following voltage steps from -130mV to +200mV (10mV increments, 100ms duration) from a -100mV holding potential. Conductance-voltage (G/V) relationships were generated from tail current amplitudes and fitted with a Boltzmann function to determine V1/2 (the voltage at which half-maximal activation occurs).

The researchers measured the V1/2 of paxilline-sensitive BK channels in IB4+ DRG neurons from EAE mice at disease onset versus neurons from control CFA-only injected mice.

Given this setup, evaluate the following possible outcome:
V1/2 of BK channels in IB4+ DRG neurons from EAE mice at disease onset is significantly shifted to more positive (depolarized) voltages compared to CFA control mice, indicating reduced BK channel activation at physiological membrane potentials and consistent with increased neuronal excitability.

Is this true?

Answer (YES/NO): YES